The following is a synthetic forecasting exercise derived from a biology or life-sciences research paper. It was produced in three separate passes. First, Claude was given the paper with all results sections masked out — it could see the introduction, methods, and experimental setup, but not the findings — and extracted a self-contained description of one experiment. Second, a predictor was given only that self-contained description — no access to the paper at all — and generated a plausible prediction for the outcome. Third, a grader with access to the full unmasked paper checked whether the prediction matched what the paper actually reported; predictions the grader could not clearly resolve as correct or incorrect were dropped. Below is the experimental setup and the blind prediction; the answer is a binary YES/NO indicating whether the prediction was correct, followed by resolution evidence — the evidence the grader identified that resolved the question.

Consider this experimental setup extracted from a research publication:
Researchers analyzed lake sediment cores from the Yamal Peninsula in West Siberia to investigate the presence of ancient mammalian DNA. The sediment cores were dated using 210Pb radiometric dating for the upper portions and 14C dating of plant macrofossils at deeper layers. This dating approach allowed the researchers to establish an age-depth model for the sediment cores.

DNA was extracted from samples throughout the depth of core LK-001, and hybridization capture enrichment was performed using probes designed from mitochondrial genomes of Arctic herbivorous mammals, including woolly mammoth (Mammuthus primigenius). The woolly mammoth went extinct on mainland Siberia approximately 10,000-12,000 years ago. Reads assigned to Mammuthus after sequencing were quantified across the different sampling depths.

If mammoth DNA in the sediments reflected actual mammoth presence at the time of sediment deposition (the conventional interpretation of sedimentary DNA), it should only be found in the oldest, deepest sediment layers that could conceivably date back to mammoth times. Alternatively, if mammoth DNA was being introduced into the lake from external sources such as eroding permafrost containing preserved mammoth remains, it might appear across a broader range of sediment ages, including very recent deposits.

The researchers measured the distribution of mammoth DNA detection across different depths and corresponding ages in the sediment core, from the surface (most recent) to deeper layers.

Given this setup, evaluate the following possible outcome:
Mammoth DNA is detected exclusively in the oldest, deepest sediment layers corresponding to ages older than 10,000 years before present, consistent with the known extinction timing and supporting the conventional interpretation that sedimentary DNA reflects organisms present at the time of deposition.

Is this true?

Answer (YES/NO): NO